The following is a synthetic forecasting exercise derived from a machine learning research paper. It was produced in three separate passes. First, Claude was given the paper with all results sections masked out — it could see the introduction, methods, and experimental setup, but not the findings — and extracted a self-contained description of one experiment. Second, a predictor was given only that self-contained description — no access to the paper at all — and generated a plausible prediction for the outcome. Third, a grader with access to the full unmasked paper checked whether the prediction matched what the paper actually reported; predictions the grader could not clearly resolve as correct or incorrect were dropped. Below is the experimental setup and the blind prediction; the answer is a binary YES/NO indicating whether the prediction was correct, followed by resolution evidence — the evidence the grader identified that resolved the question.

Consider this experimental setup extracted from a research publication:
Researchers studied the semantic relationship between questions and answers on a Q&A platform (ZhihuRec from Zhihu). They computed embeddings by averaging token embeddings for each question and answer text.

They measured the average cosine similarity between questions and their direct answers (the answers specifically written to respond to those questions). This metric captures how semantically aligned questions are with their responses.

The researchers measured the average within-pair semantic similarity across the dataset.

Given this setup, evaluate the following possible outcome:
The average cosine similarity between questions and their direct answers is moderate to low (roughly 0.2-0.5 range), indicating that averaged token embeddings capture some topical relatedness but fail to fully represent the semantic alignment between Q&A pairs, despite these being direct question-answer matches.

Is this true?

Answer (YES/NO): YES